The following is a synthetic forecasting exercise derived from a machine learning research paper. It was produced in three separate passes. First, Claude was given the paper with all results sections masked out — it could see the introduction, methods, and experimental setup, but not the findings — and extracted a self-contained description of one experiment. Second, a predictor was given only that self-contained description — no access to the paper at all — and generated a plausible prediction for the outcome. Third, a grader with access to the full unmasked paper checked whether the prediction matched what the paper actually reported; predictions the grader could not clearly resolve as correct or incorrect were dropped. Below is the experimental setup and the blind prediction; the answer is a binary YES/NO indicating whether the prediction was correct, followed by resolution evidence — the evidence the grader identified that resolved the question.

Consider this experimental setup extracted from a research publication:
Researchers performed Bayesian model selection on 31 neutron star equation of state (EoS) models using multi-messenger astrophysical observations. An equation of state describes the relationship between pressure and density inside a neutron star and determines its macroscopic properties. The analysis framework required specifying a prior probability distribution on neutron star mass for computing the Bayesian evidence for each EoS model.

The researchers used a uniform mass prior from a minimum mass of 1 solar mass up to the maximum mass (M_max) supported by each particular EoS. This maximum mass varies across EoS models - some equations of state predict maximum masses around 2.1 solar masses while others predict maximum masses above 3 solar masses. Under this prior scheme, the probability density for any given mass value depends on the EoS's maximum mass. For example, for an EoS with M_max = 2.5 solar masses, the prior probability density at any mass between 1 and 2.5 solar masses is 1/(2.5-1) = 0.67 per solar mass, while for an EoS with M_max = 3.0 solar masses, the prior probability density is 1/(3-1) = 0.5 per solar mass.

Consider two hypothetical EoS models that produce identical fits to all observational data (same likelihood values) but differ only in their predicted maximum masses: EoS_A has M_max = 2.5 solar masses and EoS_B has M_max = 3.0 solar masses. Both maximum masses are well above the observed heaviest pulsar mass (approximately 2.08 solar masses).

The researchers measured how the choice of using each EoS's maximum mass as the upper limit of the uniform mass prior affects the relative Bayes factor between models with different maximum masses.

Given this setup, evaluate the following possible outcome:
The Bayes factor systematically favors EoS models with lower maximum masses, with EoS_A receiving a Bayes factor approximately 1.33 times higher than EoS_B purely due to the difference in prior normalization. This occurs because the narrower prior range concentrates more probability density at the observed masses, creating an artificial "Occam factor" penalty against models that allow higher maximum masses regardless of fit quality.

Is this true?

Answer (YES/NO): YES